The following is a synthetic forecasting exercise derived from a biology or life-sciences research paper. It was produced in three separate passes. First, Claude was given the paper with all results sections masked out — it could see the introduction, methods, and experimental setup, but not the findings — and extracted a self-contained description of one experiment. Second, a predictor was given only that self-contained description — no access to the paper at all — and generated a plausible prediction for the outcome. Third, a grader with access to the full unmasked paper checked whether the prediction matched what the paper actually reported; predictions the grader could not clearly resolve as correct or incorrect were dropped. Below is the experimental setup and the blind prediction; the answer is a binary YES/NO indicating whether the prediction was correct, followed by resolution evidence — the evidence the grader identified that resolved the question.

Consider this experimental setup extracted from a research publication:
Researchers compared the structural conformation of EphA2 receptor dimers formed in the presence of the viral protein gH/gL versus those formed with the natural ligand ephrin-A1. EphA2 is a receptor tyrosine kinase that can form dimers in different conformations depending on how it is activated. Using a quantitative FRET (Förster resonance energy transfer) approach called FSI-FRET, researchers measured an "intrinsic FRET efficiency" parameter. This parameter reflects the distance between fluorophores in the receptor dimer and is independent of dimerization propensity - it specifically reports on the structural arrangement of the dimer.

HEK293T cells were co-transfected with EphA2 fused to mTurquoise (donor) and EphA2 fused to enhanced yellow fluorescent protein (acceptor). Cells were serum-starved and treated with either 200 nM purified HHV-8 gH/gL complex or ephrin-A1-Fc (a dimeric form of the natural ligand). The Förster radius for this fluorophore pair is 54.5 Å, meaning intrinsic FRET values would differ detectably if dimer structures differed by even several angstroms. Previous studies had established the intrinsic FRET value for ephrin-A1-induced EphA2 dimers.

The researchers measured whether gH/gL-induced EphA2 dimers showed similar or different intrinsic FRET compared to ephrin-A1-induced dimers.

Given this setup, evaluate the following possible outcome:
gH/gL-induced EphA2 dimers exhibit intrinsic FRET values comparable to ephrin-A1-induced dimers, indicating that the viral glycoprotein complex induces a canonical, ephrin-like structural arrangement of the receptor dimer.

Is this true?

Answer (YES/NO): YES